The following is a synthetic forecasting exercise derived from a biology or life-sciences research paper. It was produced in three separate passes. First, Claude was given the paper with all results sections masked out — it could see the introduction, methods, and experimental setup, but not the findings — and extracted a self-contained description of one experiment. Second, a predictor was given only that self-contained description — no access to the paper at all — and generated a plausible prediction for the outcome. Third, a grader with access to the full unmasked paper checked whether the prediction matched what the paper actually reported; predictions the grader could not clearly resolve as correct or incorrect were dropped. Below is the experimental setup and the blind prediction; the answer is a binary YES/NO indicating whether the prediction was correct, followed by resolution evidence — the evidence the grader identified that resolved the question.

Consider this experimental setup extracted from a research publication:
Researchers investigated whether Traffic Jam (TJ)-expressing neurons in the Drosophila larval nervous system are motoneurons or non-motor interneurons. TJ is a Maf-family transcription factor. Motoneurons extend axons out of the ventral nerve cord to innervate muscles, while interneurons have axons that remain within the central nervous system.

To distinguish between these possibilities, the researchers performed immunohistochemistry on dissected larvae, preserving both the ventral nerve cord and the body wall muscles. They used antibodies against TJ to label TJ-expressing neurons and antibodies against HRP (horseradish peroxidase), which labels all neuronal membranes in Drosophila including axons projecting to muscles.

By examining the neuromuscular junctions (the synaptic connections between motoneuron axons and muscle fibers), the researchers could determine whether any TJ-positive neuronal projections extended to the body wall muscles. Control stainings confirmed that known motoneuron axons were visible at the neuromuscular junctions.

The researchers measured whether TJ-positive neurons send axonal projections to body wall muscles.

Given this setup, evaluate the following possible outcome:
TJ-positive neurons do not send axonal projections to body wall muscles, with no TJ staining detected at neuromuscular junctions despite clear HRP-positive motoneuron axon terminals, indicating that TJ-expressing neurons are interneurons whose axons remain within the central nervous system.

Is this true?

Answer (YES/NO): NO